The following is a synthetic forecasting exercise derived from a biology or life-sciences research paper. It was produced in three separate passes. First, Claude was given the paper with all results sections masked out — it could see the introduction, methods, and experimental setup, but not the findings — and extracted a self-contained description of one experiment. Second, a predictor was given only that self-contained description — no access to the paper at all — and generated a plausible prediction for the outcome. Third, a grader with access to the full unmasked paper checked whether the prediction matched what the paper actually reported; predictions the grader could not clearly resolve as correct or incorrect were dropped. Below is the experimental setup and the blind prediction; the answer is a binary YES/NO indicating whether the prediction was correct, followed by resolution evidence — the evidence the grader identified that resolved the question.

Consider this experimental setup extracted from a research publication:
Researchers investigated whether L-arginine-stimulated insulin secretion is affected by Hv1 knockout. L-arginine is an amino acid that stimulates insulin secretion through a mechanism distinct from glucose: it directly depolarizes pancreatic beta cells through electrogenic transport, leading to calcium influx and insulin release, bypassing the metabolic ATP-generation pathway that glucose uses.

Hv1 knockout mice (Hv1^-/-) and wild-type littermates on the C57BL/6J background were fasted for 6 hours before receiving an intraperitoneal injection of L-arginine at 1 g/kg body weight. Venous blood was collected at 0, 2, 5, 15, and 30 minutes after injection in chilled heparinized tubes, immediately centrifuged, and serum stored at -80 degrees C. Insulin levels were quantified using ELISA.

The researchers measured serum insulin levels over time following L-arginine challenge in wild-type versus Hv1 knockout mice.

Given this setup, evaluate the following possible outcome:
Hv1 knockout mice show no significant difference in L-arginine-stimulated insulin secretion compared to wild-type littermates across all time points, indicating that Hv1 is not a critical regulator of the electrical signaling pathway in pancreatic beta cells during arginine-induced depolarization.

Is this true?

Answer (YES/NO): NO